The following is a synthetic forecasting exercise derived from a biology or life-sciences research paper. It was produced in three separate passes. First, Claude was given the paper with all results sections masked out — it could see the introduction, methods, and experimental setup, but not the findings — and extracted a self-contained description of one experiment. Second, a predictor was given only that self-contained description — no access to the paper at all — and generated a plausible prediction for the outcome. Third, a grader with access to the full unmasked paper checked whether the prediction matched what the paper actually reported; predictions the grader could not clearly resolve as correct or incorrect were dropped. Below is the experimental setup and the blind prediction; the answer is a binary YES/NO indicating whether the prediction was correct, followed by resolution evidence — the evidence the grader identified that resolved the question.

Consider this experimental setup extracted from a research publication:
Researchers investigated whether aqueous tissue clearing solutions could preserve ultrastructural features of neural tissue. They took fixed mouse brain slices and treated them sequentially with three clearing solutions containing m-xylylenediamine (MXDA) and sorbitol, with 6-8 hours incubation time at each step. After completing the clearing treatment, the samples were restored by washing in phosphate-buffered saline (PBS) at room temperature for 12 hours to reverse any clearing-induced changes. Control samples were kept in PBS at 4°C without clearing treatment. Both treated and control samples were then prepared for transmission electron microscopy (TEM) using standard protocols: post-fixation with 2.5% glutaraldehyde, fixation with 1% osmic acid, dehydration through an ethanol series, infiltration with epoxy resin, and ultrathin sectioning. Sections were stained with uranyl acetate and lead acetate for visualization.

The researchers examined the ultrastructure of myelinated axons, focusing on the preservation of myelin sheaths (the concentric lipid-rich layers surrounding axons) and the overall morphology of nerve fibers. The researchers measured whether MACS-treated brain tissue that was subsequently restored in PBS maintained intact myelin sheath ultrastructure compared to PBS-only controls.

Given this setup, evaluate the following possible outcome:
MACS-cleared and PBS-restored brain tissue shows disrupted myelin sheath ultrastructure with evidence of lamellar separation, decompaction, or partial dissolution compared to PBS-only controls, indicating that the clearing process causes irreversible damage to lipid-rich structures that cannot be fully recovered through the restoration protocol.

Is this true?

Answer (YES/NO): NO